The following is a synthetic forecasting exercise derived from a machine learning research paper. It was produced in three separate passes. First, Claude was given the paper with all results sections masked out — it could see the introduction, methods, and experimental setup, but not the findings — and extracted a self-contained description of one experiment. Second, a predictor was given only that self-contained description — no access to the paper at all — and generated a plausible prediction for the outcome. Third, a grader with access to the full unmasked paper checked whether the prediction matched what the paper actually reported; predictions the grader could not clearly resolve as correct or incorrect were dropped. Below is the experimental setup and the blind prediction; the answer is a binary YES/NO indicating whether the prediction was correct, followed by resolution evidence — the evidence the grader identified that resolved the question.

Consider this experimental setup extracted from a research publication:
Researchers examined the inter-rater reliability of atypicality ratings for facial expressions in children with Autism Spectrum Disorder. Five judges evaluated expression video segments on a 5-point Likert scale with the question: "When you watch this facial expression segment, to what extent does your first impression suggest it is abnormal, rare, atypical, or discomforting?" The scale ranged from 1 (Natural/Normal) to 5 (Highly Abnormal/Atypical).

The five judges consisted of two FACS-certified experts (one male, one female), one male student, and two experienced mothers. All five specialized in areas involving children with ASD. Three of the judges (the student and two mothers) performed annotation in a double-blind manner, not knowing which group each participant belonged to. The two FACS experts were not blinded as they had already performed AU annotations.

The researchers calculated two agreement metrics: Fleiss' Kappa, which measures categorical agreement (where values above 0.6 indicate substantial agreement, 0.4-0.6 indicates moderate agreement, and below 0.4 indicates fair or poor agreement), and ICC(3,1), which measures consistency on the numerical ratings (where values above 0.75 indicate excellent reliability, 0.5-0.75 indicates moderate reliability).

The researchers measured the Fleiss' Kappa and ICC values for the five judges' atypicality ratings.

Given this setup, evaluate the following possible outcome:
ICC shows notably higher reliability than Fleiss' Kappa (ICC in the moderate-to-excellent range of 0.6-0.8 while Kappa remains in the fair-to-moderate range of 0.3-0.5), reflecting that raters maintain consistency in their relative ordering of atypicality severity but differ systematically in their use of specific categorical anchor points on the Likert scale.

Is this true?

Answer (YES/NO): NO